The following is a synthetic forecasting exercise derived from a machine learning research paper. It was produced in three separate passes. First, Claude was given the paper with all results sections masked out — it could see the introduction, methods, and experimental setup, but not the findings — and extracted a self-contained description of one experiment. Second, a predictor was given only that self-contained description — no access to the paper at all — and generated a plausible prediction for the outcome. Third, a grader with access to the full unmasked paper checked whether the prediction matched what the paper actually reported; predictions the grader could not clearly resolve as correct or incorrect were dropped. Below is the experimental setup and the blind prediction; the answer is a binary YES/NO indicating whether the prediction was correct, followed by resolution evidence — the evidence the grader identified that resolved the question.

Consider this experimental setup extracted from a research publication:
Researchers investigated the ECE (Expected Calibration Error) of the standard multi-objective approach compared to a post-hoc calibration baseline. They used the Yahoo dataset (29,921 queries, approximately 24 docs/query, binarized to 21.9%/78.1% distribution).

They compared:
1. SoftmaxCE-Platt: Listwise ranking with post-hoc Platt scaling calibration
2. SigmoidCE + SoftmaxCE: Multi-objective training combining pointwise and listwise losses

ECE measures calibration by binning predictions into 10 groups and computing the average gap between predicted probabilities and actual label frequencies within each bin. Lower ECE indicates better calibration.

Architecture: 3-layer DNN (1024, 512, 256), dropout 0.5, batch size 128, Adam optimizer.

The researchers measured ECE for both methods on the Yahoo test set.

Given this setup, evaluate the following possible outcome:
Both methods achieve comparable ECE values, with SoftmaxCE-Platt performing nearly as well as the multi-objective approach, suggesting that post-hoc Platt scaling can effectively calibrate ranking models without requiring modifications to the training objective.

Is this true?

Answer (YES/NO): NO